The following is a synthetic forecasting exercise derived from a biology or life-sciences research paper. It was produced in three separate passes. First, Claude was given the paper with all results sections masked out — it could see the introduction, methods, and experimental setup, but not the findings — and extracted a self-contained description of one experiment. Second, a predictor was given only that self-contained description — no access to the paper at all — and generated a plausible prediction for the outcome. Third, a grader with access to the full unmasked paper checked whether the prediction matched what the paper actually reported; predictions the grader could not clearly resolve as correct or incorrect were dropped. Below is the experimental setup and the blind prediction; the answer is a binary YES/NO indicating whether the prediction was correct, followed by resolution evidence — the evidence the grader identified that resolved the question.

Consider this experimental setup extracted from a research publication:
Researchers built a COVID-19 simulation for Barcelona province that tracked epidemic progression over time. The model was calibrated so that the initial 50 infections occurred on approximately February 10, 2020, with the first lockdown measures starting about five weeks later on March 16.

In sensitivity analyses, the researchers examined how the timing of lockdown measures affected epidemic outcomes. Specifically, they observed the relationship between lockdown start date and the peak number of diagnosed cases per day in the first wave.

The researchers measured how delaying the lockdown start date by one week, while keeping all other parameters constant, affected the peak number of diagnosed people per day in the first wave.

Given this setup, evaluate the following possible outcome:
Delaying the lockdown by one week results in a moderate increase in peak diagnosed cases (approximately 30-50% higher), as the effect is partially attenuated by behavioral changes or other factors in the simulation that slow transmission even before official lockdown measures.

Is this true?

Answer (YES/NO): NO